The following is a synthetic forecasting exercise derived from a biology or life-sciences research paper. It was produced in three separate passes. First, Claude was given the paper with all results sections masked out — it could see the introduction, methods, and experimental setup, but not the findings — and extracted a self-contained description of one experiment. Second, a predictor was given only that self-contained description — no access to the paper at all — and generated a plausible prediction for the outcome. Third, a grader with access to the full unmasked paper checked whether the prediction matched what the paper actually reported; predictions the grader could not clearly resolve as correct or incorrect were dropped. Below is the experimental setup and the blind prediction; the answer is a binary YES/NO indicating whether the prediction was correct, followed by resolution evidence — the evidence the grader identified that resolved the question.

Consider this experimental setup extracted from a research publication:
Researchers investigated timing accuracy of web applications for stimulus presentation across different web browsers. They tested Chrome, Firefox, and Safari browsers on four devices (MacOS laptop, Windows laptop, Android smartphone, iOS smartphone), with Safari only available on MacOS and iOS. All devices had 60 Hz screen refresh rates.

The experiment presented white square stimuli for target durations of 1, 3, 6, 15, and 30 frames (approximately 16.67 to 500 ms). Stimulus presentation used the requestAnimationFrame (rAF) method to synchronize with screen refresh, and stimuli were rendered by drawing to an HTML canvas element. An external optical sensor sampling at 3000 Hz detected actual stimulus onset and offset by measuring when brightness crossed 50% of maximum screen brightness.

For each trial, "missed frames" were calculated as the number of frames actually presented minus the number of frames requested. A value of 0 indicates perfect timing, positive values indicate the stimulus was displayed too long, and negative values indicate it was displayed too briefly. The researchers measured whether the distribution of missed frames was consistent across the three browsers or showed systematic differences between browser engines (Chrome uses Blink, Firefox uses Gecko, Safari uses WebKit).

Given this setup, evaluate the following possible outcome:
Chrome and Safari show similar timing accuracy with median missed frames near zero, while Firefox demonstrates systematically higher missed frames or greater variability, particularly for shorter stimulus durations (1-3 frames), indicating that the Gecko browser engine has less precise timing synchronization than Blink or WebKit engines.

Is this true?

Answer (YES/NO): NO